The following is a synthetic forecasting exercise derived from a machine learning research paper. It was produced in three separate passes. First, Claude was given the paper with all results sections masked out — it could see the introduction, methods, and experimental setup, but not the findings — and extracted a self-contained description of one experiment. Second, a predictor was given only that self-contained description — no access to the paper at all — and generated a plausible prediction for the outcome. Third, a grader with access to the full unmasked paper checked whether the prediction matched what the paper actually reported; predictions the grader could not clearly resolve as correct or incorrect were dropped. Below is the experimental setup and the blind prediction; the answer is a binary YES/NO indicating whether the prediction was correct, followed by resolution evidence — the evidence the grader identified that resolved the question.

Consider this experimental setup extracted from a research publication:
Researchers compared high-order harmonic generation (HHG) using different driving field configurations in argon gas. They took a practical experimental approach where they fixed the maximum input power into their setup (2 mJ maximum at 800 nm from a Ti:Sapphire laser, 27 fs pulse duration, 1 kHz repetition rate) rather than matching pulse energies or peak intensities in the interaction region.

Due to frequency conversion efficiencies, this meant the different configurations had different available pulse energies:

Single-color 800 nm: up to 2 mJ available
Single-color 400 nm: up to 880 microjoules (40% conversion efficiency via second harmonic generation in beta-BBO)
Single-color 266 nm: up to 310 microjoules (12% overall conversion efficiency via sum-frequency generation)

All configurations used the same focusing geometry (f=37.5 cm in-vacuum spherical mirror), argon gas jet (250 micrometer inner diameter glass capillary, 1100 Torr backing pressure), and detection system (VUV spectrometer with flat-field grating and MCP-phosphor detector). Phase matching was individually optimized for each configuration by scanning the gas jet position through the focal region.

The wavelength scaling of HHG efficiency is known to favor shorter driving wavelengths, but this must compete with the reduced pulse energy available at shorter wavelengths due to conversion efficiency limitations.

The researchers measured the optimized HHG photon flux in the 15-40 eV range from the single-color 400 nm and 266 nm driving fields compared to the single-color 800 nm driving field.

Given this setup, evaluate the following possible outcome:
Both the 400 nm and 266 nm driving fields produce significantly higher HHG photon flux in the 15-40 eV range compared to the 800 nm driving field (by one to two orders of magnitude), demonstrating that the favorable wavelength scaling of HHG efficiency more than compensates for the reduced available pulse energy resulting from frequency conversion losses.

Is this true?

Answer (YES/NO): NO